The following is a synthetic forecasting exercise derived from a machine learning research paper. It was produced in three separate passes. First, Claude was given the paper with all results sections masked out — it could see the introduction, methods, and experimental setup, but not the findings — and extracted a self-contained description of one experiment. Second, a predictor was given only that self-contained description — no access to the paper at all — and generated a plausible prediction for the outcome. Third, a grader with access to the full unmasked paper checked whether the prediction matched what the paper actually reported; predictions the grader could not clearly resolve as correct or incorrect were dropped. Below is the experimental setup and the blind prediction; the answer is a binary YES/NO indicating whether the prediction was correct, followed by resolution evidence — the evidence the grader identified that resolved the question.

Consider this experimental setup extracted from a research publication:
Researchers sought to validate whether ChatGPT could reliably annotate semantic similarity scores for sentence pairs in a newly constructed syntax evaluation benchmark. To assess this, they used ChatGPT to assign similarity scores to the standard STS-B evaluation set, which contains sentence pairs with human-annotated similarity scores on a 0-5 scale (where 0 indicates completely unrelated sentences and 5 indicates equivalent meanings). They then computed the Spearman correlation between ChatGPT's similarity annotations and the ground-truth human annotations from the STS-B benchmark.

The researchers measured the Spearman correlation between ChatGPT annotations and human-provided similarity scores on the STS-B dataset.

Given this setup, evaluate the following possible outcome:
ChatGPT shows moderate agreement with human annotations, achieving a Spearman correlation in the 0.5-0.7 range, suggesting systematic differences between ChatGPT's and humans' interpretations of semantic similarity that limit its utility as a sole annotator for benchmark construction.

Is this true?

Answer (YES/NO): NO